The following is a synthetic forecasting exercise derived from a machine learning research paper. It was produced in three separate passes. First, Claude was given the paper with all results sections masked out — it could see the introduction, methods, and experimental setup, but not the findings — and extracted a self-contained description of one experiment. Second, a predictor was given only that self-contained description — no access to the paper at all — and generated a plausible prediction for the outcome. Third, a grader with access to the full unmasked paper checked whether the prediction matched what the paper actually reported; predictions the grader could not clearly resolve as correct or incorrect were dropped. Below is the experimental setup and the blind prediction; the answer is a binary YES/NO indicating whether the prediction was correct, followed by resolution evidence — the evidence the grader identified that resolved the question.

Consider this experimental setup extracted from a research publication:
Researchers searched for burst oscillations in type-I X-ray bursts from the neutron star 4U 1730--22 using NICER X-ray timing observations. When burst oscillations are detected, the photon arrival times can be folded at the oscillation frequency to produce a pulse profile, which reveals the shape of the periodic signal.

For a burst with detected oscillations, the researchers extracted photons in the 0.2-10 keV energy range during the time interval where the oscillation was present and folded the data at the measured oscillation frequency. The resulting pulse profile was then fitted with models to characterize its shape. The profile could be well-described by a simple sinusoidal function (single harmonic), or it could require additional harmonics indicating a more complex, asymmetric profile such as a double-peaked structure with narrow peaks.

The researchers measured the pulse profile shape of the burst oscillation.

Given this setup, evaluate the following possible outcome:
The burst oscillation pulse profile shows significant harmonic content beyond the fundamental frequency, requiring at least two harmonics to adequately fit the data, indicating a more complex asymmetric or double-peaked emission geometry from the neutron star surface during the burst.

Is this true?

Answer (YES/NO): NO